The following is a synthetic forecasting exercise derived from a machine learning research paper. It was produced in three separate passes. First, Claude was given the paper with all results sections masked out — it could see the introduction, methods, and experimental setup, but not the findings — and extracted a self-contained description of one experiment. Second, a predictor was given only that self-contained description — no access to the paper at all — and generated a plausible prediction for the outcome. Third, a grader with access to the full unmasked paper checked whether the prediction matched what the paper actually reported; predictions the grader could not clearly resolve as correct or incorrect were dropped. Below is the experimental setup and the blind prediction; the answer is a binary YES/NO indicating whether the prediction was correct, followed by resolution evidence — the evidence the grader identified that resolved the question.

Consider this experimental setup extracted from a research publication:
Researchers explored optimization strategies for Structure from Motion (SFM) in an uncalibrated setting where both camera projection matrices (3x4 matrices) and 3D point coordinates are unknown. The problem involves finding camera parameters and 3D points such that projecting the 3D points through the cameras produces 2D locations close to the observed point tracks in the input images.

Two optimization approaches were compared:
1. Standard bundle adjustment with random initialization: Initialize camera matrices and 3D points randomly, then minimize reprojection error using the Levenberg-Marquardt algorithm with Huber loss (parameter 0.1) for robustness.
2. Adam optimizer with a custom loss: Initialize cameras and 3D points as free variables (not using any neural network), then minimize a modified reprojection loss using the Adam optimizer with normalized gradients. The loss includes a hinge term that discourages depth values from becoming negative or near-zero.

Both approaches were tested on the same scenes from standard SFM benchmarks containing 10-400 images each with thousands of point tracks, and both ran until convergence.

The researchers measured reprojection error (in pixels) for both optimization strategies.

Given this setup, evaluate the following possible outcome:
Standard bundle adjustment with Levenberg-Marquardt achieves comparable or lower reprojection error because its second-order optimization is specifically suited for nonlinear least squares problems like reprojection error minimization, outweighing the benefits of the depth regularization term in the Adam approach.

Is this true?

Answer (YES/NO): NO